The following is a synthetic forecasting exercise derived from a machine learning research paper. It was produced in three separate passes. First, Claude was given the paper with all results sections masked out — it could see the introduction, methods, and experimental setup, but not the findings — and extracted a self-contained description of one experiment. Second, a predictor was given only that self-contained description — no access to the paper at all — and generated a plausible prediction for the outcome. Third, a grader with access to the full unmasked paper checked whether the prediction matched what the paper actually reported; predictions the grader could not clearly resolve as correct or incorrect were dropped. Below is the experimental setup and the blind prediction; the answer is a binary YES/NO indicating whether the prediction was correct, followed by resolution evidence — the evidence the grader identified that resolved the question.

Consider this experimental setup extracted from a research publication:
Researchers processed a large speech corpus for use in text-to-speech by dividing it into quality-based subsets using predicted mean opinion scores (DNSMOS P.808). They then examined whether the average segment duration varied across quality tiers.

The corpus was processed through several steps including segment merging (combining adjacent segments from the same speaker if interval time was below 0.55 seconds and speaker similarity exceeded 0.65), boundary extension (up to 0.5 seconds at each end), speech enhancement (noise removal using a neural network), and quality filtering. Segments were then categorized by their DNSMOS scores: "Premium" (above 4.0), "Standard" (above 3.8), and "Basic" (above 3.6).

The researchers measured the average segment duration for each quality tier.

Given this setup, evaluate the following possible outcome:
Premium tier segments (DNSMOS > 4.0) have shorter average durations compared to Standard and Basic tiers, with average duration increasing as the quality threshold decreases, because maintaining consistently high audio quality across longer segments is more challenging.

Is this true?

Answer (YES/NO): NO